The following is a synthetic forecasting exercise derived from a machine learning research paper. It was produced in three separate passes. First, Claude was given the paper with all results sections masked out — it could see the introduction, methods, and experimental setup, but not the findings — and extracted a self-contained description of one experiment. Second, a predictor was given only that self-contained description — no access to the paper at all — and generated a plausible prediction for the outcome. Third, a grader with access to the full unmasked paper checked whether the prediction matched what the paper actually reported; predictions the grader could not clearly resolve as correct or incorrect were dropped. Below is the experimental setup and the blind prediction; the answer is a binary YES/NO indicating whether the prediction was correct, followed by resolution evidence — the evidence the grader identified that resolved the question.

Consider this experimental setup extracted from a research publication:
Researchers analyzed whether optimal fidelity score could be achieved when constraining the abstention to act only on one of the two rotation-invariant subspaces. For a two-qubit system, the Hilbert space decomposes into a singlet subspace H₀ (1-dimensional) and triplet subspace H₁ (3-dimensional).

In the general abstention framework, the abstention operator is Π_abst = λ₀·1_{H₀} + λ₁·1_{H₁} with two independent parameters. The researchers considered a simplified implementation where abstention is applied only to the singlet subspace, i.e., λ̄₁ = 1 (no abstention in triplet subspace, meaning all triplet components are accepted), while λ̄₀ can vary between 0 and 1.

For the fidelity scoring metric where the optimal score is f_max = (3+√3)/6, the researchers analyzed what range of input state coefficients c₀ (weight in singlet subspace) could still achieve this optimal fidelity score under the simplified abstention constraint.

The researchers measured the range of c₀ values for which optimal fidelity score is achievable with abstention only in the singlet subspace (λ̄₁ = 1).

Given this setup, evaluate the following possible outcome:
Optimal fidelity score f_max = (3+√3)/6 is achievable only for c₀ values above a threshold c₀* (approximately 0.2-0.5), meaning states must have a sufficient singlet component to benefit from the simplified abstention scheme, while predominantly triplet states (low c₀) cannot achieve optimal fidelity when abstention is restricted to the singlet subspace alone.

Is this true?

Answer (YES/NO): NO